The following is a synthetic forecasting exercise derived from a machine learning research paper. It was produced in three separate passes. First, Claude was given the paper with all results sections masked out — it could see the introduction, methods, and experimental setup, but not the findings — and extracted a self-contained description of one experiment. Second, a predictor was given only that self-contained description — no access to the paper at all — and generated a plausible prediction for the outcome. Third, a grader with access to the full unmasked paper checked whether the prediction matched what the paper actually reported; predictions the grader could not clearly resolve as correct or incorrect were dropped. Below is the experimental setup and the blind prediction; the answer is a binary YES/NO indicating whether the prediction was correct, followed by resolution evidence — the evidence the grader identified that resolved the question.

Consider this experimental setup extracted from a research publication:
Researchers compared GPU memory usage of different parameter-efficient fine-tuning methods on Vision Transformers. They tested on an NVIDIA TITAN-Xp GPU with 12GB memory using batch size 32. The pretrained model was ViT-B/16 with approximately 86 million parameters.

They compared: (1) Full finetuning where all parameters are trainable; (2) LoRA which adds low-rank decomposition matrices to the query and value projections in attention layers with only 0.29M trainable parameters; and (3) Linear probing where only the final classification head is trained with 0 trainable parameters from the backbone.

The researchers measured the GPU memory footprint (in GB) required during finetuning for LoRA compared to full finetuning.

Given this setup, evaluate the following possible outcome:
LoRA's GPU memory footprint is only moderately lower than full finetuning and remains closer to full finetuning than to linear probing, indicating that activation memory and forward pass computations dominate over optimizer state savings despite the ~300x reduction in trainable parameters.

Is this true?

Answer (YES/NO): YES